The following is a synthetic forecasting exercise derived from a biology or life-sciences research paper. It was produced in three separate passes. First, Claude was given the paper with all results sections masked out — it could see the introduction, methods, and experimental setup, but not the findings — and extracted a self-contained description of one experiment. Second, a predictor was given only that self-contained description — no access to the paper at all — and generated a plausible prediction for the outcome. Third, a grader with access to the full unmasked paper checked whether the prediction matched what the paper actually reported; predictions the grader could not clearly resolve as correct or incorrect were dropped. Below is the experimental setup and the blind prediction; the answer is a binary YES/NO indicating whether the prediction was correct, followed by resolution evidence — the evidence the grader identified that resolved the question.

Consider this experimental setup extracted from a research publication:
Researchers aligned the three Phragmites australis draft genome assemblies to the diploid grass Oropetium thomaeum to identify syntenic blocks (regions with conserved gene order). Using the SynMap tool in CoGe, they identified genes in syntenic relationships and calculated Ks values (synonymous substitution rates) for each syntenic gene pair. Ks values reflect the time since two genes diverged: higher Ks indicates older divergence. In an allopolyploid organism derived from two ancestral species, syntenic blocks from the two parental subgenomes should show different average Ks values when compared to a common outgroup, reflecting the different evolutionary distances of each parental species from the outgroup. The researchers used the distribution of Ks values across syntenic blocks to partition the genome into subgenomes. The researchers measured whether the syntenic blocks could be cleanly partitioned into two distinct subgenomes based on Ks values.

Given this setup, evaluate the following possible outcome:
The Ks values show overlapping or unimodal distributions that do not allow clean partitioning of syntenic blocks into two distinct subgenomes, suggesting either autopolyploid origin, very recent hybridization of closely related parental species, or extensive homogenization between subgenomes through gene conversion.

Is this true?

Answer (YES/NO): NO